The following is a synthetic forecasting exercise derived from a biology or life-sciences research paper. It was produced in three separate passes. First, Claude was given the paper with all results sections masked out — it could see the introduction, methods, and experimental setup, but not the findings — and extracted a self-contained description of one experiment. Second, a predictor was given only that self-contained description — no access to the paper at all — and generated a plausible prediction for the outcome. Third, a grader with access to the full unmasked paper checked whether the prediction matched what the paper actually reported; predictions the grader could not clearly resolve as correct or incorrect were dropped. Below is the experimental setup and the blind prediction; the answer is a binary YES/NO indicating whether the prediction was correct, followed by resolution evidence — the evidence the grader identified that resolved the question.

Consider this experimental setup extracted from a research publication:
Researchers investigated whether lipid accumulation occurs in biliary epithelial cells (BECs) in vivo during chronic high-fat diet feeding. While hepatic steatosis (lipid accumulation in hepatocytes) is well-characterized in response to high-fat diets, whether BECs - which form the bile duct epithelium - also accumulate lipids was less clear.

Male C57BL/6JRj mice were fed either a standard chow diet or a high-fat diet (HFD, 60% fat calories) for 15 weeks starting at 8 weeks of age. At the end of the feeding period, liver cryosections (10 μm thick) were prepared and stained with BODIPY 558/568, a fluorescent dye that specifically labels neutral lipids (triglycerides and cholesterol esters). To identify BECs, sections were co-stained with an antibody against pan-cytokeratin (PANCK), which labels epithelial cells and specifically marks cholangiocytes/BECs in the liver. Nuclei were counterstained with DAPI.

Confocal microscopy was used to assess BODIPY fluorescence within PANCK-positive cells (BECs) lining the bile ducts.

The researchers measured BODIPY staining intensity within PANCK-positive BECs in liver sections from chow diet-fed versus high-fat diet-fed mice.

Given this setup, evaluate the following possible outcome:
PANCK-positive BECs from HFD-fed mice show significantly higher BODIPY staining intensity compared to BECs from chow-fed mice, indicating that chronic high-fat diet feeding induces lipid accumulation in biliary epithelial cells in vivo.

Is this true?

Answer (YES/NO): YES